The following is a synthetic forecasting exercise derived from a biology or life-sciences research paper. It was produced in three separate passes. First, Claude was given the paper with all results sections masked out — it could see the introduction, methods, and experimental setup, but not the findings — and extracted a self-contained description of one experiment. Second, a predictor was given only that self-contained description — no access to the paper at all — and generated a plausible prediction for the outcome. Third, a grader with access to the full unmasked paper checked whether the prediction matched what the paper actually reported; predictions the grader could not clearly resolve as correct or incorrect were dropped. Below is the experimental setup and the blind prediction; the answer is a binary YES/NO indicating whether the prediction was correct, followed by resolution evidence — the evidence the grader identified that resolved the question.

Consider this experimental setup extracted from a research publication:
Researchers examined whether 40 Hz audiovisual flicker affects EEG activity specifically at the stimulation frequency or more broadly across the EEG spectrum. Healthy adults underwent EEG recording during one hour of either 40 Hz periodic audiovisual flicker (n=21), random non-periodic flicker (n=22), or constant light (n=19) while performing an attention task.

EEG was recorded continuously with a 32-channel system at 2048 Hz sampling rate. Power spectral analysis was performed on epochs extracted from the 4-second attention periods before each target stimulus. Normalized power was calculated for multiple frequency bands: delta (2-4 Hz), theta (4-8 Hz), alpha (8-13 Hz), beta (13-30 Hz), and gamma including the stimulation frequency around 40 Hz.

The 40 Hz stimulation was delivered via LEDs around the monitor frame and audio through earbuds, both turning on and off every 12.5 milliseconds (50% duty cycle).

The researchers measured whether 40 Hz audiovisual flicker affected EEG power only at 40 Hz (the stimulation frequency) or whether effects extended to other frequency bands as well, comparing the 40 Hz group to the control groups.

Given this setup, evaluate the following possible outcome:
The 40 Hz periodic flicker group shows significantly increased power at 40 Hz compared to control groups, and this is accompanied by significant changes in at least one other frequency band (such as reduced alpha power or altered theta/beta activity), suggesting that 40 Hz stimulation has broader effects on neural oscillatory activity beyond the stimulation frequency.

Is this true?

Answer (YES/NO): YES